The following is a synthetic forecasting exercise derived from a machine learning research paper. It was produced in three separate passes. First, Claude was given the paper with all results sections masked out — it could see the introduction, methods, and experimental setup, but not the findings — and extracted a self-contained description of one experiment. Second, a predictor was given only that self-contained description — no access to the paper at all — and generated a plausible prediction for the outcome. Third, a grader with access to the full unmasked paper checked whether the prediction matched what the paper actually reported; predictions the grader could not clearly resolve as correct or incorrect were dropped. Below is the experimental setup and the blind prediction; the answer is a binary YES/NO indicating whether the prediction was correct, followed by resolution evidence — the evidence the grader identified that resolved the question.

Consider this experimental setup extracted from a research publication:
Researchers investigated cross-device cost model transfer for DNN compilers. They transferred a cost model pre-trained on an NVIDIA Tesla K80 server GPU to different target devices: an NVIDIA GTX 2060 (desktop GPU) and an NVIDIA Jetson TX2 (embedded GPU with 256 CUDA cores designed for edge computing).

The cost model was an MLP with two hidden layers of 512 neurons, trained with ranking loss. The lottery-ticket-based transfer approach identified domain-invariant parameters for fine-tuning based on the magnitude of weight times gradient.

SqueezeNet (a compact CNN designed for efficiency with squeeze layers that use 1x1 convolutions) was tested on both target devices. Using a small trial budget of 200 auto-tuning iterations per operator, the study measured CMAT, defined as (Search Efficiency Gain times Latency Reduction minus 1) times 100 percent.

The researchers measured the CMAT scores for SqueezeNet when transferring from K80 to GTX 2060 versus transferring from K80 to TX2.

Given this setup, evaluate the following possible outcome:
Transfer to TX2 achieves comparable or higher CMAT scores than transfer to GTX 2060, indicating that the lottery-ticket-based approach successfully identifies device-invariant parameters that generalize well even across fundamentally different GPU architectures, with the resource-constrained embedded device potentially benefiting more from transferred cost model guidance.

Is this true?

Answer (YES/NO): NO